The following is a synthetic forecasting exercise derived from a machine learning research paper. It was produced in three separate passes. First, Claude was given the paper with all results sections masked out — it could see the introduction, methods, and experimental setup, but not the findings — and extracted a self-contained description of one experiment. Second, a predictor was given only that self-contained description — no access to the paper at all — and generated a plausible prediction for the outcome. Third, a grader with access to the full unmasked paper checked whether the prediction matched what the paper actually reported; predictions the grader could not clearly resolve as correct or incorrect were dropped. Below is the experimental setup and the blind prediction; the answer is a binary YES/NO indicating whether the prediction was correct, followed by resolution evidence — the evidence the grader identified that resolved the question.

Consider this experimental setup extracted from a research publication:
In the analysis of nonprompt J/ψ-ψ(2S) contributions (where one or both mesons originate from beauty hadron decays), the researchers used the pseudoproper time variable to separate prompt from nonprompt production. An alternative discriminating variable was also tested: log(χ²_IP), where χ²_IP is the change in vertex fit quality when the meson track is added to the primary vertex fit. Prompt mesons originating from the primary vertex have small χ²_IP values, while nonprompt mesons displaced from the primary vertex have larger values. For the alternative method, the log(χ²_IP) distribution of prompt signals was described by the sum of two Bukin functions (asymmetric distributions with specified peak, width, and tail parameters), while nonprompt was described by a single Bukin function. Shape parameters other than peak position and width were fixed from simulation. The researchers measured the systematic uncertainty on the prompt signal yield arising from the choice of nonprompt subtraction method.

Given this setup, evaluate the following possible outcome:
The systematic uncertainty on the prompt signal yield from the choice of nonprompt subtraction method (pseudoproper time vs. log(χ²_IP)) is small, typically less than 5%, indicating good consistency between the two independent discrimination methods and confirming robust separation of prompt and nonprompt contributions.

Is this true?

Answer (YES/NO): YES